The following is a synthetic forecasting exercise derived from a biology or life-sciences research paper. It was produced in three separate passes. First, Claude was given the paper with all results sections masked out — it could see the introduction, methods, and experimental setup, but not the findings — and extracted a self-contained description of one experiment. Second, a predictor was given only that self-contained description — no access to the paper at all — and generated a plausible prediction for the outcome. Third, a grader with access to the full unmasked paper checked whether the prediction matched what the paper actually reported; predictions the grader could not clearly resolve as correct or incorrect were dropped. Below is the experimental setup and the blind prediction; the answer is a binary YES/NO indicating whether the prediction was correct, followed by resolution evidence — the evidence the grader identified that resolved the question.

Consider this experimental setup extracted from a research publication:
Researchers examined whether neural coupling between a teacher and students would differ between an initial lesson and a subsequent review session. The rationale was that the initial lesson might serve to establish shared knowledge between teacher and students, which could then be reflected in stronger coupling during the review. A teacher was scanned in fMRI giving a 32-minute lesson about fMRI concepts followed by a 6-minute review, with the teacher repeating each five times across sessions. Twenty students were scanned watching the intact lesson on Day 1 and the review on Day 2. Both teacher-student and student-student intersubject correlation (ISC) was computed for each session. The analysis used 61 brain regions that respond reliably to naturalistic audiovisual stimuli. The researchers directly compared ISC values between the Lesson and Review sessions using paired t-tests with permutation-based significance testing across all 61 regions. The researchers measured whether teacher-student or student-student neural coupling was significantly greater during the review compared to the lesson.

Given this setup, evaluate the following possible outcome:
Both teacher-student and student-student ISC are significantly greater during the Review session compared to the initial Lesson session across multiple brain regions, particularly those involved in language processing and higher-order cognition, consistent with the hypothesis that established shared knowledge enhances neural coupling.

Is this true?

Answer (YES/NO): NO